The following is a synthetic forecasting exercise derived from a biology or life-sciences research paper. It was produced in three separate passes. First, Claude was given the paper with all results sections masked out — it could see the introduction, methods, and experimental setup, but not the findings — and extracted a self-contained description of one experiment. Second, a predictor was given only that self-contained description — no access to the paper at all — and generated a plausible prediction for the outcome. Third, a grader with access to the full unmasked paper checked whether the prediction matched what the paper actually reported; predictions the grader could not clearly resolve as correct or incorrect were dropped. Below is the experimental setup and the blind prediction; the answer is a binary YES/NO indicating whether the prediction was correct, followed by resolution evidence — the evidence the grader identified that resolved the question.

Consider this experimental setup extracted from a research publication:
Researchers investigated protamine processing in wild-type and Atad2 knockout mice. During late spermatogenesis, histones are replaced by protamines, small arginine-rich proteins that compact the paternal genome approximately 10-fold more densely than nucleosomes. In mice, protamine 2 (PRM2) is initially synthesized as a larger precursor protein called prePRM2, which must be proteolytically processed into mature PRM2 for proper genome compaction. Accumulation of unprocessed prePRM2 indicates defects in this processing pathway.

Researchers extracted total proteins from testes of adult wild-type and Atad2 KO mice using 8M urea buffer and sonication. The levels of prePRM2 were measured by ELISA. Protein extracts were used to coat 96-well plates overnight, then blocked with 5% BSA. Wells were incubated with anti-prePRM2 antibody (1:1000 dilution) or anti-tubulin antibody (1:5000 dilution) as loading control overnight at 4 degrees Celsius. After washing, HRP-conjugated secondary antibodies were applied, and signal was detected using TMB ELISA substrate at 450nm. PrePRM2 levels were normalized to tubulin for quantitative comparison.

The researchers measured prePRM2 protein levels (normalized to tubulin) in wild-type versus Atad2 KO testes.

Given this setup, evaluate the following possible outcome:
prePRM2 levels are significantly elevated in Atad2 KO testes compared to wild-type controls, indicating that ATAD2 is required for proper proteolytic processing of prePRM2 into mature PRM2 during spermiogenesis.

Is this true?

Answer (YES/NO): YES